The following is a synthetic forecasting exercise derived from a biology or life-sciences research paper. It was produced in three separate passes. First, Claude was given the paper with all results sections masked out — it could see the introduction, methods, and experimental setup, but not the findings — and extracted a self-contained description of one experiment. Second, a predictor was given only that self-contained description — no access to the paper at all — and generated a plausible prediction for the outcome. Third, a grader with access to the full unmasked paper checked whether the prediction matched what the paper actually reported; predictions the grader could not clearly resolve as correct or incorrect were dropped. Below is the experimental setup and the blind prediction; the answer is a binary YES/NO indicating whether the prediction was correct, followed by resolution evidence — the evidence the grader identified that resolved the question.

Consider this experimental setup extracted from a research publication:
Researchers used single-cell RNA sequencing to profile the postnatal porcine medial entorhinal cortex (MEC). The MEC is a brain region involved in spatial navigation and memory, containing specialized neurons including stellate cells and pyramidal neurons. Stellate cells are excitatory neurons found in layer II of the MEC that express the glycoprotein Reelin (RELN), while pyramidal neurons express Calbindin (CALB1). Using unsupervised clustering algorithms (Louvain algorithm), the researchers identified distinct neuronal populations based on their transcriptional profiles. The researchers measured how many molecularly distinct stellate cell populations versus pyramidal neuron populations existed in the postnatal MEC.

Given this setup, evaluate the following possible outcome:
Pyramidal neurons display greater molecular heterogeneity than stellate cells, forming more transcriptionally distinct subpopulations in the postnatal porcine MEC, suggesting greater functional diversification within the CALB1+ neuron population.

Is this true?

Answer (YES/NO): YES